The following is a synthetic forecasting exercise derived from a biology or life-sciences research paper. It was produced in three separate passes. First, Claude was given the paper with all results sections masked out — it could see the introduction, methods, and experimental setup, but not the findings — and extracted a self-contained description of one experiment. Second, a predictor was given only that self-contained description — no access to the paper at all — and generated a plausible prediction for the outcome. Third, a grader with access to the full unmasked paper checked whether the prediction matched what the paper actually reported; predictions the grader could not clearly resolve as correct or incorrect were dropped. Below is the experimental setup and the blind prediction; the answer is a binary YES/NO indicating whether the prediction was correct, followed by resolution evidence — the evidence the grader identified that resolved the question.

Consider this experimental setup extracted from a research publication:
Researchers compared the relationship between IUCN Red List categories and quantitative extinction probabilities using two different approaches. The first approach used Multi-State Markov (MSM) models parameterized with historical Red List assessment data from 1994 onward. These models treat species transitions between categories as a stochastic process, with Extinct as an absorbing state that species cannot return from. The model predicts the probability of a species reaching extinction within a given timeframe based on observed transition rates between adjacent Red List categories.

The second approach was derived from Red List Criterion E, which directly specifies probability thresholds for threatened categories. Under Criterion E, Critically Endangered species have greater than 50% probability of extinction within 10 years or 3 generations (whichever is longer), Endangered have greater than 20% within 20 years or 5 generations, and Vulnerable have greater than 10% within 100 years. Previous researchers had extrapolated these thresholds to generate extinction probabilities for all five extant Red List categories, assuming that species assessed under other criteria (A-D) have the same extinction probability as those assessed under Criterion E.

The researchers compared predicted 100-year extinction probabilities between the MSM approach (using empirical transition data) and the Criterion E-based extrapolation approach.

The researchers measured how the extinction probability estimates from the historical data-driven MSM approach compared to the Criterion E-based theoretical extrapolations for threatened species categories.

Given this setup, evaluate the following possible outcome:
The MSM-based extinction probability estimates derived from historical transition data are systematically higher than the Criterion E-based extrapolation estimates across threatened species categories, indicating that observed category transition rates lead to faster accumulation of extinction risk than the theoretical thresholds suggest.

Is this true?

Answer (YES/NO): NO